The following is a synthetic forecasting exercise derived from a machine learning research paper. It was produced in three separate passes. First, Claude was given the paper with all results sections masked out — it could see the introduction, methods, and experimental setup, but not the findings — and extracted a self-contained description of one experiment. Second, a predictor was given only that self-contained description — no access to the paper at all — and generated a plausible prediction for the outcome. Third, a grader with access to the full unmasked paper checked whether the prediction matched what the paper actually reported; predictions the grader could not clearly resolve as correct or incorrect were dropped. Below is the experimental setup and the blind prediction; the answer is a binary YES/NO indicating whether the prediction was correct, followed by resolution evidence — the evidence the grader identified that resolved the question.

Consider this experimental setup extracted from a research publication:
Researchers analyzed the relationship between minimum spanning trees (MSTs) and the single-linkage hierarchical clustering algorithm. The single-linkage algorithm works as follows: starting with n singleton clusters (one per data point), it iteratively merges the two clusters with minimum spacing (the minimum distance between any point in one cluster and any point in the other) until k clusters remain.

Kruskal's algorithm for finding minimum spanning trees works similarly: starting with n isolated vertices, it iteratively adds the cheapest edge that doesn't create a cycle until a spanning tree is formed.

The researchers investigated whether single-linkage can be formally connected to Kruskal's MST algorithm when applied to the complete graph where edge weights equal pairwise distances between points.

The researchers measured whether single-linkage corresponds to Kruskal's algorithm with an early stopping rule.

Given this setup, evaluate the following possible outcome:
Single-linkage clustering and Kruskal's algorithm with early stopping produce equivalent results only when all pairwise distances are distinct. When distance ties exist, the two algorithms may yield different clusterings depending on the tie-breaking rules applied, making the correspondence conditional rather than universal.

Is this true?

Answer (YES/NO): NO